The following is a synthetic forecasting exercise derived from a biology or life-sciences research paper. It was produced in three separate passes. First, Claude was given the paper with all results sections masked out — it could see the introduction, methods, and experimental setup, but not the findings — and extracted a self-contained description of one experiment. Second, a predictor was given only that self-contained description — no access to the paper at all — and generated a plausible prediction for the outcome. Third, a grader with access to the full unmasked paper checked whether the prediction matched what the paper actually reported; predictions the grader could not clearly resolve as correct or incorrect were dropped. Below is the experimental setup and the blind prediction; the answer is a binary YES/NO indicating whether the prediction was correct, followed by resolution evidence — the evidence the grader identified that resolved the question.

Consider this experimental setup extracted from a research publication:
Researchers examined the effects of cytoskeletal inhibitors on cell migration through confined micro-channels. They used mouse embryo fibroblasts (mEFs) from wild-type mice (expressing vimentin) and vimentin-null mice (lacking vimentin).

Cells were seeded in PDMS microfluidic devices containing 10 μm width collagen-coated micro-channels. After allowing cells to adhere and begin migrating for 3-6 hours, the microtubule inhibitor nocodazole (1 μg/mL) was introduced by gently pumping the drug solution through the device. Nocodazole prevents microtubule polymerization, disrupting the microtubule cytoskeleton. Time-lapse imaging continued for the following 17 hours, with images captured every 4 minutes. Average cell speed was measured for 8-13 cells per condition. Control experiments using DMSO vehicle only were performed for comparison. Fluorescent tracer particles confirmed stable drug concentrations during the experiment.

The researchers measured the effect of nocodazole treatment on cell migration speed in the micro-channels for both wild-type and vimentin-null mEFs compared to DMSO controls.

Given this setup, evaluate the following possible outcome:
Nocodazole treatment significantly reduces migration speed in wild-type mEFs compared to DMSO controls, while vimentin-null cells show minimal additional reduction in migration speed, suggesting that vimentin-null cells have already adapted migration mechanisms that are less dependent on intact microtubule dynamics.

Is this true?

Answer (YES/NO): NO